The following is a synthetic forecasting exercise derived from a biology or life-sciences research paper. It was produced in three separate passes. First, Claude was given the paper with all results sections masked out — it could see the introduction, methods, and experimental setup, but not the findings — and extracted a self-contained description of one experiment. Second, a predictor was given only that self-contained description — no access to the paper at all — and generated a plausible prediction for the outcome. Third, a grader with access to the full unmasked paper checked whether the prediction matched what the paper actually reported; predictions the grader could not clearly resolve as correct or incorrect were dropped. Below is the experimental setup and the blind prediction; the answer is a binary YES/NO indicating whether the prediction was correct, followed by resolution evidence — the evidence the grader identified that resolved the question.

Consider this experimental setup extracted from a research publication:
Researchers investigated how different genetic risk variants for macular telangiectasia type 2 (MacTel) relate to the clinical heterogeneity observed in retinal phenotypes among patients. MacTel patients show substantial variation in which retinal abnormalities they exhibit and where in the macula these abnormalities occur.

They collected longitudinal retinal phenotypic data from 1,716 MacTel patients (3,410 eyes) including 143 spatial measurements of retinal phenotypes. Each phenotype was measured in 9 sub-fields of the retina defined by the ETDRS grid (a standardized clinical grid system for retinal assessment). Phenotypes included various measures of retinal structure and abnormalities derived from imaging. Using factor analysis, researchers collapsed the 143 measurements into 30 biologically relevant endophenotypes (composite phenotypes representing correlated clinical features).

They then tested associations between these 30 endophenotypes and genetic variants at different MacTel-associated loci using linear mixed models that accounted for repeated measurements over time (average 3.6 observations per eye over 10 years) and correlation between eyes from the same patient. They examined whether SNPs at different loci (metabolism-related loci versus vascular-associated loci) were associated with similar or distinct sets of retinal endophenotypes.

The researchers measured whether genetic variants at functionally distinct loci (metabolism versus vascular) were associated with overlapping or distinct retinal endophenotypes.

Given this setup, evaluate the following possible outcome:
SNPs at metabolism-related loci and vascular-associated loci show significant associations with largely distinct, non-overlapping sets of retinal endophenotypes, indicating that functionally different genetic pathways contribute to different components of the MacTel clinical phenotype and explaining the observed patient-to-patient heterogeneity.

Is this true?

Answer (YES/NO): NO